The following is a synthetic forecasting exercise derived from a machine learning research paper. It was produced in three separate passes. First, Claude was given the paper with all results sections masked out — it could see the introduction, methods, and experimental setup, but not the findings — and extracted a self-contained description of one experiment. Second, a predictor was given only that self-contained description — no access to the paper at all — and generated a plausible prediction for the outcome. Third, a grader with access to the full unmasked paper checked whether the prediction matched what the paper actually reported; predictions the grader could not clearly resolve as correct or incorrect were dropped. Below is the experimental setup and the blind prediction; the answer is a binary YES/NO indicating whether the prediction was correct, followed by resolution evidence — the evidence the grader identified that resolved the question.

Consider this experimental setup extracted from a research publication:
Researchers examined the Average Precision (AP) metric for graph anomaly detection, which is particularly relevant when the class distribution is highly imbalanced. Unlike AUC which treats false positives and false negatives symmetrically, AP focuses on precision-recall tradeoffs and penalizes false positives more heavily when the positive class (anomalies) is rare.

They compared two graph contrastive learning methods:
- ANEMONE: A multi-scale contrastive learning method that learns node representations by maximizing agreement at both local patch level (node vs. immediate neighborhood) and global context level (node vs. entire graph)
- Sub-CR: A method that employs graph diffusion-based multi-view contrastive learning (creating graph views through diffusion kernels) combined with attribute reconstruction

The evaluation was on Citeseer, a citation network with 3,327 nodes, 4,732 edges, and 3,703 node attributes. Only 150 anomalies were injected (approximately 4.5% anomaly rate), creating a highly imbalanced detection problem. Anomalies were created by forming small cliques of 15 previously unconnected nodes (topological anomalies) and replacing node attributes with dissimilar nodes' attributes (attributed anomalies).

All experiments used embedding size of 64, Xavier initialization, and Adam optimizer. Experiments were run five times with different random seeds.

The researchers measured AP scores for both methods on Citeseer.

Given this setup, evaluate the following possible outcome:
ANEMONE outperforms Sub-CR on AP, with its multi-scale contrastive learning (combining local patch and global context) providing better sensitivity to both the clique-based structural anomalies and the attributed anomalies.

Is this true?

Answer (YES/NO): NO